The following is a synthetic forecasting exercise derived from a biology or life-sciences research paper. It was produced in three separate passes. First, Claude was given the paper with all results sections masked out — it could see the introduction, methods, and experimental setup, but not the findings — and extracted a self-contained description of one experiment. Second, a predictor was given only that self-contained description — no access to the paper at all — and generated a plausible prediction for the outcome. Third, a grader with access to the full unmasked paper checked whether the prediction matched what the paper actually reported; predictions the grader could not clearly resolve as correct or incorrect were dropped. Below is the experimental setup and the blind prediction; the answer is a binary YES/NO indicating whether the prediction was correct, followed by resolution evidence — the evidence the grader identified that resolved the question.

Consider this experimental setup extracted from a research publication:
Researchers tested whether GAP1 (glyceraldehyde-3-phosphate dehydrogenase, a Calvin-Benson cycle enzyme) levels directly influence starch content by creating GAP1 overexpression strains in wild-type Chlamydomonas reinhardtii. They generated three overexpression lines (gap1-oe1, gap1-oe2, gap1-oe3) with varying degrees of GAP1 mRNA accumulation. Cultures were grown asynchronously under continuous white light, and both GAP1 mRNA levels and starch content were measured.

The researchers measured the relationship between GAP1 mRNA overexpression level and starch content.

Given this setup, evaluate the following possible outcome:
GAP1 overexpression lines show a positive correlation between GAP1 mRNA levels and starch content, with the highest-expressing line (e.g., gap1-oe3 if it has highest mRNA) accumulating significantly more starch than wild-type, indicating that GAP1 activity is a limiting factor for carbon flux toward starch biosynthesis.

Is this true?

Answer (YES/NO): YES